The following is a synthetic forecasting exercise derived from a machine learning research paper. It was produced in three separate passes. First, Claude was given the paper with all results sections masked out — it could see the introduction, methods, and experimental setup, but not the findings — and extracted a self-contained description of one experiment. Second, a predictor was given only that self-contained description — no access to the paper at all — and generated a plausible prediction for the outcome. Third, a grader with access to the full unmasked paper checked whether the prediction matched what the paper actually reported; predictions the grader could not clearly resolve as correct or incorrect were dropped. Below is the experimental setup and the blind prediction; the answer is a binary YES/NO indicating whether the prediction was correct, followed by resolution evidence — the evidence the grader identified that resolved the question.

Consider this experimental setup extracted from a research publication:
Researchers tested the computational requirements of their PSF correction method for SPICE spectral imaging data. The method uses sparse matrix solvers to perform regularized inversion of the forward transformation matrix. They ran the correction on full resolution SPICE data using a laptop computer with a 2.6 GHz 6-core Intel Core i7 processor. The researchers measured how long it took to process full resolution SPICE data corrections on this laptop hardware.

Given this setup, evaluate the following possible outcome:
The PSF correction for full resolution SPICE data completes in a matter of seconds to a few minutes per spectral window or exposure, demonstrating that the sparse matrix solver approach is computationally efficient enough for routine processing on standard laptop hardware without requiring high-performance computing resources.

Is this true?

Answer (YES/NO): NO